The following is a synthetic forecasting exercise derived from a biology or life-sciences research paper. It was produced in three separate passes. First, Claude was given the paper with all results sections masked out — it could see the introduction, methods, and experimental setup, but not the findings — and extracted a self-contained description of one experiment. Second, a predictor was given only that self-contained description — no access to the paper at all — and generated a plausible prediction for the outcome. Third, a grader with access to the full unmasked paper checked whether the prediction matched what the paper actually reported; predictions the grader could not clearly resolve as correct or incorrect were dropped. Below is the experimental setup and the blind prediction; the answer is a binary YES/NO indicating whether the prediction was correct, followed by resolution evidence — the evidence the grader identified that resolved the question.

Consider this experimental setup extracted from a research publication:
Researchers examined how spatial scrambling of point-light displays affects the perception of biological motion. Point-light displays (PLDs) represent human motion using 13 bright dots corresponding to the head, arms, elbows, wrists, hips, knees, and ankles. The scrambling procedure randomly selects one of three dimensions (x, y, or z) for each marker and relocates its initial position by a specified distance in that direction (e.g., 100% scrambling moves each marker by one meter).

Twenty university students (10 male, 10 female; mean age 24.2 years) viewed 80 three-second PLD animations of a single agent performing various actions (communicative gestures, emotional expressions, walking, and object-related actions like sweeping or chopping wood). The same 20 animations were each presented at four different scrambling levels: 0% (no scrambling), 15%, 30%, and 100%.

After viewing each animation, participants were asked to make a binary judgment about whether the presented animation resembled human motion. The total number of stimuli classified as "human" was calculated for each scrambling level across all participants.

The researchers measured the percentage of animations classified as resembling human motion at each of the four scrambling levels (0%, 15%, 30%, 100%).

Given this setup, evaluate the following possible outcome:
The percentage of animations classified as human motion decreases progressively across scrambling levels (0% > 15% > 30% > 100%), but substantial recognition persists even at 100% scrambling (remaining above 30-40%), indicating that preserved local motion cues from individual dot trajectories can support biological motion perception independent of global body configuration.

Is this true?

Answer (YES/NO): NO